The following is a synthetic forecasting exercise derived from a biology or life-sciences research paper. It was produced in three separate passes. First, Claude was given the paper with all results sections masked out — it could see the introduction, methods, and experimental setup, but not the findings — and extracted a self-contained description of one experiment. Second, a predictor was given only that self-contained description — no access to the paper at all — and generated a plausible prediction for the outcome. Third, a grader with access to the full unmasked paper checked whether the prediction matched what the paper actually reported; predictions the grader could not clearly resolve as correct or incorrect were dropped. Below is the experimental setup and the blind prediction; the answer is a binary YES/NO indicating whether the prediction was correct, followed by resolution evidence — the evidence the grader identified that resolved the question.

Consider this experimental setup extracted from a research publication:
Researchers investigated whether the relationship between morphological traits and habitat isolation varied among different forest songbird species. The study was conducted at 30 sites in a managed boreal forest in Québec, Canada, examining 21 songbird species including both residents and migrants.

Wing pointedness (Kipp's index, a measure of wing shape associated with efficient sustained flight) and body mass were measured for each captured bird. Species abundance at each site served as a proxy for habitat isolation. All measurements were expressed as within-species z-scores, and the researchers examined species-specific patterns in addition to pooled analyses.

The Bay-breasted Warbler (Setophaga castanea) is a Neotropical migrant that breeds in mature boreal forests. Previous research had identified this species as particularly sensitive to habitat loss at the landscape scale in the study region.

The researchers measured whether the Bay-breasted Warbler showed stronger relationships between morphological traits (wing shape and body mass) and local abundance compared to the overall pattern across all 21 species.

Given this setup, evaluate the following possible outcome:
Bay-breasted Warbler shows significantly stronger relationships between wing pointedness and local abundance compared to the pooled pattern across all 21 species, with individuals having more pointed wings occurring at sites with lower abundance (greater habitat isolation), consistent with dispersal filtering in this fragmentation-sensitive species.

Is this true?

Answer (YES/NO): NO